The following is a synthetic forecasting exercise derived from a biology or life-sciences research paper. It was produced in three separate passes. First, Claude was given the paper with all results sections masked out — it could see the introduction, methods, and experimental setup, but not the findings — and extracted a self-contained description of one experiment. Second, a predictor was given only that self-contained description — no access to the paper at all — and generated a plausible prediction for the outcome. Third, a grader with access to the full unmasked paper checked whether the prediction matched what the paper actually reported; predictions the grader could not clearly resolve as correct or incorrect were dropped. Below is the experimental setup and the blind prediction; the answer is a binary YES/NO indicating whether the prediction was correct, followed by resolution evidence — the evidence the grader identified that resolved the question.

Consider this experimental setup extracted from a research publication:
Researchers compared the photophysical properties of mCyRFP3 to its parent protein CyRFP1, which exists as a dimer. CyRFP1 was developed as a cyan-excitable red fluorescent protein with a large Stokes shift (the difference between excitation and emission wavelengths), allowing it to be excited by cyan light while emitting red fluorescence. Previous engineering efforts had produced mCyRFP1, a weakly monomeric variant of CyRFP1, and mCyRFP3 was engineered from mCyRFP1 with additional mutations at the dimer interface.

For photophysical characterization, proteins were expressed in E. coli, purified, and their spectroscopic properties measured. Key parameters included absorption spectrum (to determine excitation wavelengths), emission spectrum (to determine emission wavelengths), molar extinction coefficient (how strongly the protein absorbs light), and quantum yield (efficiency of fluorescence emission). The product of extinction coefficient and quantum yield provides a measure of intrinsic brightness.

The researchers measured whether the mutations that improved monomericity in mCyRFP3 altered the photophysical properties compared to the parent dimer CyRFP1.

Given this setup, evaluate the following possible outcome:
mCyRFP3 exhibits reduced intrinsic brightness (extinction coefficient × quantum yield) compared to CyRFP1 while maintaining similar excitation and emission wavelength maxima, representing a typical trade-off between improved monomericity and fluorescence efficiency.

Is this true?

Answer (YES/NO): NO